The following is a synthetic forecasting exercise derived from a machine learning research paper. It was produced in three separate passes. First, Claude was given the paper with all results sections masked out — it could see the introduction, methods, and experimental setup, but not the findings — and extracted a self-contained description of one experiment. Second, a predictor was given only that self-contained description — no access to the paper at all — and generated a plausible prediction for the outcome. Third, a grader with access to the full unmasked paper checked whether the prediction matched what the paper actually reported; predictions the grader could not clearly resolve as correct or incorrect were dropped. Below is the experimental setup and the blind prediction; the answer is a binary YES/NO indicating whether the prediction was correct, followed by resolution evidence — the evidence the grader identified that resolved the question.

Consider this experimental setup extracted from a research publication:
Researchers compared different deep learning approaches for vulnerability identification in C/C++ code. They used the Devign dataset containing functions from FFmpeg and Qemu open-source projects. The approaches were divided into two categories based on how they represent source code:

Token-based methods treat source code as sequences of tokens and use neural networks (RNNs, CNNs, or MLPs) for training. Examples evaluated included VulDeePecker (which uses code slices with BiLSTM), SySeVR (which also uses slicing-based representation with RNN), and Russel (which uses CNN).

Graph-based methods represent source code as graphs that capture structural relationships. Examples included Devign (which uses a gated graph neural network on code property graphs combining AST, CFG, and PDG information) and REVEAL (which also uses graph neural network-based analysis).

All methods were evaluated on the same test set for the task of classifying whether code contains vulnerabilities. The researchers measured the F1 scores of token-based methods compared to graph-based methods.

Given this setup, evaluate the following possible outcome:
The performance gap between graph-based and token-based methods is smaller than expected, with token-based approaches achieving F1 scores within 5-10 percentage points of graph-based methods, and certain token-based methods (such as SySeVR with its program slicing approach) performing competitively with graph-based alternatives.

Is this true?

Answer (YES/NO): NO